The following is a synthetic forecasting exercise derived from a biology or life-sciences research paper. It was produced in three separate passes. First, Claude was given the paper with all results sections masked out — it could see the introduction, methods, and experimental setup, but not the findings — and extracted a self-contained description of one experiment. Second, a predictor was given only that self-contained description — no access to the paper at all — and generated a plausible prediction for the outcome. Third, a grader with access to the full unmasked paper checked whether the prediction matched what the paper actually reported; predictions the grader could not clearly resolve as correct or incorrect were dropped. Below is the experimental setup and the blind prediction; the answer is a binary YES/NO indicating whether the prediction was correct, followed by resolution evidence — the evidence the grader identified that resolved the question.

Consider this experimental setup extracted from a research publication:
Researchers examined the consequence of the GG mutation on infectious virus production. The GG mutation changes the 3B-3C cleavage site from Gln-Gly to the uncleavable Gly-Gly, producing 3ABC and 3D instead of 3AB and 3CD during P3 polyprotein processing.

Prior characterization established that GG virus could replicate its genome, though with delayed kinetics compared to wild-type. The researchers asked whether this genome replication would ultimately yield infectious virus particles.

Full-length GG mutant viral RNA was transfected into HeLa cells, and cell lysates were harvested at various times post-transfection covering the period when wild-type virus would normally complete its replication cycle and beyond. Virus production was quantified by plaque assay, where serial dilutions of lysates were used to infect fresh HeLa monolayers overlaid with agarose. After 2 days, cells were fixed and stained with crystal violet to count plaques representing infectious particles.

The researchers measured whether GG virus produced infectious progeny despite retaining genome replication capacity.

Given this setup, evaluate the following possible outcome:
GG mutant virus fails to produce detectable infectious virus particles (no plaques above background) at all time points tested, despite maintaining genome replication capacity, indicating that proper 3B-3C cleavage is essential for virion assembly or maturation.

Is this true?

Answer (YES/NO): NO